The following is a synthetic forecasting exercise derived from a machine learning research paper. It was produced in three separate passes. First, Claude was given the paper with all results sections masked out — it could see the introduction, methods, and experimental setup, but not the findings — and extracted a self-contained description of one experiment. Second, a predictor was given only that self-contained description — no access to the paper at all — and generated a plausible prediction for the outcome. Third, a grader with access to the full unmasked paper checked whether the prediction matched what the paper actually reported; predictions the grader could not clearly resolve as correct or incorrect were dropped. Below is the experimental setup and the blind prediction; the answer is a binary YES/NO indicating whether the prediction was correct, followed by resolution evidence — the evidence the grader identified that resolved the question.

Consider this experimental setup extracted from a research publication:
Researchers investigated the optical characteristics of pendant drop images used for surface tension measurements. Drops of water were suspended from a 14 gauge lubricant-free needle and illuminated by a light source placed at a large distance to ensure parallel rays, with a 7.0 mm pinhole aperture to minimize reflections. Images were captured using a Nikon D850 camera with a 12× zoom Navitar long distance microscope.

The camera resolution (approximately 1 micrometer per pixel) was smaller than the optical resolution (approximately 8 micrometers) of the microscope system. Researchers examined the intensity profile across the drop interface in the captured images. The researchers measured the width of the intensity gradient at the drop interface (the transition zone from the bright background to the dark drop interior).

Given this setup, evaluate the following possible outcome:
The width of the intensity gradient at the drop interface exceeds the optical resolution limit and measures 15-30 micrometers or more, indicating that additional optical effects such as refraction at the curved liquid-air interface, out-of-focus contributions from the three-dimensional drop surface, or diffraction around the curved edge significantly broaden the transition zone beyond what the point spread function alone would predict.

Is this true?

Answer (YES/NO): NO